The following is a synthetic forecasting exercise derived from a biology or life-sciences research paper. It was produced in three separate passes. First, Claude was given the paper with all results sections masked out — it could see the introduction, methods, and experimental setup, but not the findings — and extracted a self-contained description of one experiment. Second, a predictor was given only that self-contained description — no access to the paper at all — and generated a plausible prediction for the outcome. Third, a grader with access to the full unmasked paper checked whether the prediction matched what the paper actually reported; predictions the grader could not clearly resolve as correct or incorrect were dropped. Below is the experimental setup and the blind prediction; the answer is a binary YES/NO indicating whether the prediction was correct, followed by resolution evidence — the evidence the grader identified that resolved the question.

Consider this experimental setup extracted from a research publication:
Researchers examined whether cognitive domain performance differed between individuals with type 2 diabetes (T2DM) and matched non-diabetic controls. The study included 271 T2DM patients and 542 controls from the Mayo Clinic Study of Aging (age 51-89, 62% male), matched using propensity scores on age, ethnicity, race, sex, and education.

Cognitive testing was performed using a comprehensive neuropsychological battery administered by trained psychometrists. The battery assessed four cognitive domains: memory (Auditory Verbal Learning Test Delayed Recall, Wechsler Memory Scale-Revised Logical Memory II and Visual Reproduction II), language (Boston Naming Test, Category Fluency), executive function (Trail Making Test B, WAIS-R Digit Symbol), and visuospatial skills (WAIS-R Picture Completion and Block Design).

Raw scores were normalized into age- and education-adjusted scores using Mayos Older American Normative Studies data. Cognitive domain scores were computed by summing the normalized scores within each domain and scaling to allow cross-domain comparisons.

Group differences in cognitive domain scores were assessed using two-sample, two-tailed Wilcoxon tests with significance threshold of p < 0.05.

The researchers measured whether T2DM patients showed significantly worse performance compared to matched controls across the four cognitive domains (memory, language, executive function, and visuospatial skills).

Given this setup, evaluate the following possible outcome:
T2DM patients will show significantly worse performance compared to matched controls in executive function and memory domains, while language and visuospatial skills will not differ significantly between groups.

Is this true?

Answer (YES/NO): NO